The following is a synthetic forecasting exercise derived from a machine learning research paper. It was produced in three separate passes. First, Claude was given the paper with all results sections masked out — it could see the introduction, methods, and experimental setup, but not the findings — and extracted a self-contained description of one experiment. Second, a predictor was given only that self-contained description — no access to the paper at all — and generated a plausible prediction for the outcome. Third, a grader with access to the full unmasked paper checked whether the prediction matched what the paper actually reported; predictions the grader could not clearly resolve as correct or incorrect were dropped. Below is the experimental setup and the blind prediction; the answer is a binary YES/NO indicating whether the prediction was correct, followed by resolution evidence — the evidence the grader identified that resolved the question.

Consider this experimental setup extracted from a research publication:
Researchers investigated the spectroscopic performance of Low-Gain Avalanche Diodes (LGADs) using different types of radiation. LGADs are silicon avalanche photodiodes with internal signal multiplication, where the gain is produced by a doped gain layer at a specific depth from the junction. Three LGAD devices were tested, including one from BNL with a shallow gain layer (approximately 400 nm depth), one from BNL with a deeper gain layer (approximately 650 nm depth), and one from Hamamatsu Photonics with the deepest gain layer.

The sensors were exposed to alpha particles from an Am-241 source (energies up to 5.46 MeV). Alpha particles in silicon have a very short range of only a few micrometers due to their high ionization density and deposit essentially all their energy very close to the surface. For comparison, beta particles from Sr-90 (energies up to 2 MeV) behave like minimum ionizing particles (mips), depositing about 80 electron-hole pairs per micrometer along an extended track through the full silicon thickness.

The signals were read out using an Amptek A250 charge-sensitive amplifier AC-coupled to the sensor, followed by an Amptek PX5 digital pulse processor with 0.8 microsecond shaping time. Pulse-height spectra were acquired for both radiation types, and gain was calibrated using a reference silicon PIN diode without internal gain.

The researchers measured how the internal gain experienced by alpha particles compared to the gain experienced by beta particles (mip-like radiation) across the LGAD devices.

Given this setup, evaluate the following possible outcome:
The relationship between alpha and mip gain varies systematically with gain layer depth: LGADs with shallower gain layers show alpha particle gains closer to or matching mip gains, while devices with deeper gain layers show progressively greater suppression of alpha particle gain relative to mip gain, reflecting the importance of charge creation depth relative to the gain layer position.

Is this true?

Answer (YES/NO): NO